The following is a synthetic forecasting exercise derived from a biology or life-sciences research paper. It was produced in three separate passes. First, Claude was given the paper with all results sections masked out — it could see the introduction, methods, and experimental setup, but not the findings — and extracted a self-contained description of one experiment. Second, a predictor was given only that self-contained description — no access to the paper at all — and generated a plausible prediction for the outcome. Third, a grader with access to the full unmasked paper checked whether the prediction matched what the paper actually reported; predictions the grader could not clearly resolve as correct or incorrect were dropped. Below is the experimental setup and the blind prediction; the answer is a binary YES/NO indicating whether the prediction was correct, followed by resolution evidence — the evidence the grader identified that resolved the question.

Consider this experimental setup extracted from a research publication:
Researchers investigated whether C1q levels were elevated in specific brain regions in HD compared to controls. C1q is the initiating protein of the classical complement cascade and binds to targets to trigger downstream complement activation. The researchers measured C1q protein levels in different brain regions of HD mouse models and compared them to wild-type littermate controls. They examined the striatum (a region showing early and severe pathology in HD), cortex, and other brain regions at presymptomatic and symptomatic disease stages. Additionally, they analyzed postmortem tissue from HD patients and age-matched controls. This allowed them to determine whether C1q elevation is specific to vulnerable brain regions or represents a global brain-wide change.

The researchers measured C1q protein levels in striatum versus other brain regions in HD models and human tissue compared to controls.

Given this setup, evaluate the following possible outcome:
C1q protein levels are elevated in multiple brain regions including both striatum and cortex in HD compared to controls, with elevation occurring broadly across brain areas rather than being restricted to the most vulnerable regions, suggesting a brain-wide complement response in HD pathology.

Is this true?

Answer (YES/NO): NO